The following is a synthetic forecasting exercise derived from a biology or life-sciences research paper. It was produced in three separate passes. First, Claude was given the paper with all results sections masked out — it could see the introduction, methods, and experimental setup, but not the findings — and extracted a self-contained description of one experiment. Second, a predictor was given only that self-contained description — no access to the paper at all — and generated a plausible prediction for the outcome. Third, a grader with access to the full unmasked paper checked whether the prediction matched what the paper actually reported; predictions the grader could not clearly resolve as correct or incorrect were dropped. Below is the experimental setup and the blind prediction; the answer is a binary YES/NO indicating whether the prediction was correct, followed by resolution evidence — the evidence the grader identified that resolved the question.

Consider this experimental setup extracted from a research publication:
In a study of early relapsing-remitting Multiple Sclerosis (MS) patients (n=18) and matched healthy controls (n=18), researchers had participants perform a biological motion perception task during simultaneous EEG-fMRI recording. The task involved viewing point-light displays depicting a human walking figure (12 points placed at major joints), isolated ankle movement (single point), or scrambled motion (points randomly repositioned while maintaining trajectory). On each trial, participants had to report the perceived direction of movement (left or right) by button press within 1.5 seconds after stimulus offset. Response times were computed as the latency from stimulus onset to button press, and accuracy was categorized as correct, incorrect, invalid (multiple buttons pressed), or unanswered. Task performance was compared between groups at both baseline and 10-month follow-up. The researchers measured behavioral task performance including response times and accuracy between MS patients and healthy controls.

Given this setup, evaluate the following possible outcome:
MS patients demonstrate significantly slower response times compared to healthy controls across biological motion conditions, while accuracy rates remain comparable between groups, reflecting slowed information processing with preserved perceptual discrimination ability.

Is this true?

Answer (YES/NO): NO